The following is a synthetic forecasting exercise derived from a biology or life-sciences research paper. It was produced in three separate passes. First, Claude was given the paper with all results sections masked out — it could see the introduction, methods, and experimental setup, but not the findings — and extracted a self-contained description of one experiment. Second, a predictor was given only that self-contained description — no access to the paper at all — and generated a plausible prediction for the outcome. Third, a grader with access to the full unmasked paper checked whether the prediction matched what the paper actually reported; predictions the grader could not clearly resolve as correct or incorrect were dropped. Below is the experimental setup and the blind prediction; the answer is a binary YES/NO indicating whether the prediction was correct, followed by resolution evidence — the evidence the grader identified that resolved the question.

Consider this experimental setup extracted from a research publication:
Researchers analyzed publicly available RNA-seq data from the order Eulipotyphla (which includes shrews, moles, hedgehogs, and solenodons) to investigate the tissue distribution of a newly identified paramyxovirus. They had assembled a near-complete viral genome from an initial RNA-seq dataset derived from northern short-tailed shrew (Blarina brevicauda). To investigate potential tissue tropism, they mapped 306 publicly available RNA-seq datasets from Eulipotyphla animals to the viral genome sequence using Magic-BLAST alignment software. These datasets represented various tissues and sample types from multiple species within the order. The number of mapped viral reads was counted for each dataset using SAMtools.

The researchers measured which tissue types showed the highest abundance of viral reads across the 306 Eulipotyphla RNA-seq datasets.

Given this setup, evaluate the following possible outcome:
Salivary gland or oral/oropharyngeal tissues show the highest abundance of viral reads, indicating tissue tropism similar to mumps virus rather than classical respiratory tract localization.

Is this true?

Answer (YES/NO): NO